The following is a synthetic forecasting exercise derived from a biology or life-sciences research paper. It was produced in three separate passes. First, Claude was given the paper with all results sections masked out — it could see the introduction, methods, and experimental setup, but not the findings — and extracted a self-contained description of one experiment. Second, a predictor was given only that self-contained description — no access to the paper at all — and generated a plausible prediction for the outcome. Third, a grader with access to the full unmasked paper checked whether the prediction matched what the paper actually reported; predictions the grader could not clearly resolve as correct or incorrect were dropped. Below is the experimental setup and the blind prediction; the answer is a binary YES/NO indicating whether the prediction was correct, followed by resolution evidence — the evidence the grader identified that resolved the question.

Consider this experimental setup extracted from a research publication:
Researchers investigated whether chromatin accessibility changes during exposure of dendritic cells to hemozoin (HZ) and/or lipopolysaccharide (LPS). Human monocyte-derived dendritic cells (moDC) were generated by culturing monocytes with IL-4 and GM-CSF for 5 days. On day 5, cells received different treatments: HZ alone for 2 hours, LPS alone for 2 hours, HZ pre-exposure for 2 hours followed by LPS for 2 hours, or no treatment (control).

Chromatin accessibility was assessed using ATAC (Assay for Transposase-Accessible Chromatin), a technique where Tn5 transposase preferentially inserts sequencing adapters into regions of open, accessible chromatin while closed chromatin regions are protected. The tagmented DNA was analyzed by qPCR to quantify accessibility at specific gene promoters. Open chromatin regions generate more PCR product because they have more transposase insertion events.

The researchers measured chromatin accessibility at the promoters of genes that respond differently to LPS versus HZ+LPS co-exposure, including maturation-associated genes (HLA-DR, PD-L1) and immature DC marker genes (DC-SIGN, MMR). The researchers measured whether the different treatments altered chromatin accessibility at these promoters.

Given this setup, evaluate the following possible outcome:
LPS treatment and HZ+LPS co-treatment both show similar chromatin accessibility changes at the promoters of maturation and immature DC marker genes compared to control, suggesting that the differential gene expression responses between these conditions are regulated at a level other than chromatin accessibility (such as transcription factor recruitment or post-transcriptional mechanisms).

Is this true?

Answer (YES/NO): YES